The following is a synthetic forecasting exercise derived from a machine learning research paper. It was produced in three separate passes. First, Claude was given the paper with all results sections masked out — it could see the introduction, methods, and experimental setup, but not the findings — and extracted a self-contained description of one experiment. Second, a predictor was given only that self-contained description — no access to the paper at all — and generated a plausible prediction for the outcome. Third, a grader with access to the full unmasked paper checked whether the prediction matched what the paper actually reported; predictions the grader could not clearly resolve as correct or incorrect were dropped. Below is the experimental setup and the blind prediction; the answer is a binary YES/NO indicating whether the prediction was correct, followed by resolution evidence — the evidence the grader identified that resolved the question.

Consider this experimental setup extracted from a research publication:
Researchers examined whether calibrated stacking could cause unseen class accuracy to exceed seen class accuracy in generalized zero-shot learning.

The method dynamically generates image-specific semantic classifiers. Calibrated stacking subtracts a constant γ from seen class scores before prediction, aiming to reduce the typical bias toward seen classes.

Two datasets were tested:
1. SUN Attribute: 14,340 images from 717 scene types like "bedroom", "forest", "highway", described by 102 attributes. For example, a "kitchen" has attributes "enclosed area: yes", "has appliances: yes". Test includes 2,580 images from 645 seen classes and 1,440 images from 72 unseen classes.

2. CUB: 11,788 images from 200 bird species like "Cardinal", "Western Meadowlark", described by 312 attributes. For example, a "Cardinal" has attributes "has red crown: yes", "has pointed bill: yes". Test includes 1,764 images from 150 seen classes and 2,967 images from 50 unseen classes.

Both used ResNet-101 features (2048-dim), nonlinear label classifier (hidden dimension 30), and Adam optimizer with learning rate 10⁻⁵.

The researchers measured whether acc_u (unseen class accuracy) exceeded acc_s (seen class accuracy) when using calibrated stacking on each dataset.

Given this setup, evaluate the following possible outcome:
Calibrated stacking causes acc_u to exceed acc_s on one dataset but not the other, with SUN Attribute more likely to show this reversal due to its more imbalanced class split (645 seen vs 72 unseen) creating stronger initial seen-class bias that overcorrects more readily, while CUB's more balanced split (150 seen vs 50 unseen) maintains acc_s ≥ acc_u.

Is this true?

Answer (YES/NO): YES